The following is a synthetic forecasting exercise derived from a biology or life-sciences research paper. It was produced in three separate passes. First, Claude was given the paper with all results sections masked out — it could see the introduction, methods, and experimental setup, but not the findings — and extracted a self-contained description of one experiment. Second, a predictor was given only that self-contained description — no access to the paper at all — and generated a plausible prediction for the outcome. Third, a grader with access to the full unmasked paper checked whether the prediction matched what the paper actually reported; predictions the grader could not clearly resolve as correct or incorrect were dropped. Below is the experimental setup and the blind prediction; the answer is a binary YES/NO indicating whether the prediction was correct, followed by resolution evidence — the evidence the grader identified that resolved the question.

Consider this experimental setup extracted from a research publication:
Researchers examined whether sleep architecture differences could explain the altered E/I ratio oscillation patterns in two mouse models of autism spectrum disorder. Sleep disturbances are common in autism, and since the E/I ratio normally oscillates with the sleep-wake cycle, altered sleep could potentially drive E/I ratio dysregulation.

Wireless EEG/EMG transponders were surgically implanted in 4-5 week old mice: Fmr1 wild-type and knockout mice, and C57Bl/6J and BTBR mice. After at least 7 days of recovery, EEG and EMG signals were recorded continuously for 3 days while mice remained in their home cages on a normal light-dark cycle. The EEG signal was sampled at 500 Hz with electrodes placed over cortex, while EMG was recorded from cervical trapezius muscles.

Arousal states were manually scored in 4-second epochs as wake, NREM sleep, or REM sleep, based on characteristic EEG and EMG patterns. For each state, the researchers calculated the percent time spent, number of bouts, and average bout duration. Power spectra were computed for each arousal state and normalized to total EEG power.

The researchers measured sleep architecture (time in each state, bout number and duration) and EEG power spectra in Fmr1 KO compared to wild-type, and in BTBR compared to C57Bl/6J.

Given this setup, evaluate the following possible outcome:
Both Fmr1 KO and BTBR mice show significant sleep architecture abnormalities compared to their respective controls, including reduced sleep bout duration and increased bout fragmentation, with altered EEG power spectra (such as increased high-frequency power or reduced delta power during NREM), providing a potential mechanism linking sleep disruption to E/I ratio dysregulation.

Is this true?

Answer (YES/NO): NO